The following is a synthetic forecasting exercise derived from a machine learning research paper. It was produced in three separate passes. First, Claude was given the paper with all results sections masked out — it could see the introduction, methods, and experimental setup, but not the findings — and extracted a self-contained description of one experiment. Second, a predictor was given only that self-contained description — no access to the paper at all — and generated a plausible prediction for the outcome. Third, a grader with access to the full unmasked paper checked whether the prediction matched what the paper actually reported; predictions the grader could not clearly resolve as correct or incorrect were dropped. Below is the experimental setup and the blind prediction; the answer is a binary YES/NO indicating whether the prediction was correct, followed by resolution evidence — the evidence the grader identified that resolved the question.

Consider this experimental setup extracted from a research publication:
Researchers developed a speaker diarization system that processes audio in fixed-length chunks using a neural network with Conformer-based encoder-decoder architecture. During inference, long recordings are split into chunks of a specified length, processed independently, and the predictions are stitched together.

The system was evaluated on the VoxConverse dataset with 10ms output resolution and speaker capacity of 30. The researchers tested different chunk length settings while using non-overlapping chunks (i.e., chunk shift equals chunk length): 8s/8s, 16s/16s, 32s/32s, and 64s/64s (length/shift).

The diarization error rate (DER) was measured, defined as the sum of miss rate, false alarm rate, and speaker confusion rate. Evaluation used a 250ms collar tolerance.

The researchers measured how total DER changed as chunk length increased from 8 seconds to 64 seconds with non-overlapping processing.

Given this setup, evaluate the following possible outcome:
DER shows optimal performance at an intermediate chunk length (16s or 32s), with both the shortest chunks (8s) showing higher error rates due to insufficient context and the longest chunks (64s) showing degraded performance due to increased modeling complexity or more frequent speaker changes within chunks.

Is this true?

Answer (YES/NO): NO